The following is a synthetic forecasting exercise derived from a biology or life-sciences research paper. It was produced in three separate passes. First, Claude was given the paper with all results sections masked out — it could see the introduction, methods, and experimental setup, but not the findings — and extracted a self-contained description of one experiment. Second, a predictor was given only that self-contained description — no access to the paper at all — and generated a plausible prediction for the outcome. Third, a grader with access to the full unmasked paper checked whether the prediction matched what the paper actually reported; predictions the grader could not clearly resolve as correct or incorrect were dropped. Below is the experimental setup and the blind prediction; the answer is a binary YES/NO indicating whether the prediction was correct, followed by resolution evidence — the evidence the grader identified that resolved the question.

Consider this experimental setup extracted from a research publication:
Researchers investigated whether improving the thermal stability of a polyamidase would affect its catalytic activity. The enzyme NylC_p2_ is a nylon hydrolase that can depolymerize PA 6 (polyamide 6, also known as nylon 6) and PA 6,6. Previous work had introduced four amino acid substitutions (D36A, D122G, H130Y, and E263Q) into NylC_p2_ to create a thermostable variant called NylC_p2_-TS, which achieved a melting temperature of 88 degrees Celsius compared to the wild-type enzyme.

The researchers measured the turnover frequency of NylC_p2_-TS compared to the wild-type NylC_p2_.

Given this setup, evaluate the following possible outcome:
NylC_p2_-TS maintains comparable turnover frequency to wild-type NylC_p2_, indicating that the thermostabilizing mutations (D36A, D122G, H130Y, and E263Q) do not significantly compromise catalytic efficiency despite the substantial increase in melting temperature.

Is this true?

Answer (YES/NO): NO